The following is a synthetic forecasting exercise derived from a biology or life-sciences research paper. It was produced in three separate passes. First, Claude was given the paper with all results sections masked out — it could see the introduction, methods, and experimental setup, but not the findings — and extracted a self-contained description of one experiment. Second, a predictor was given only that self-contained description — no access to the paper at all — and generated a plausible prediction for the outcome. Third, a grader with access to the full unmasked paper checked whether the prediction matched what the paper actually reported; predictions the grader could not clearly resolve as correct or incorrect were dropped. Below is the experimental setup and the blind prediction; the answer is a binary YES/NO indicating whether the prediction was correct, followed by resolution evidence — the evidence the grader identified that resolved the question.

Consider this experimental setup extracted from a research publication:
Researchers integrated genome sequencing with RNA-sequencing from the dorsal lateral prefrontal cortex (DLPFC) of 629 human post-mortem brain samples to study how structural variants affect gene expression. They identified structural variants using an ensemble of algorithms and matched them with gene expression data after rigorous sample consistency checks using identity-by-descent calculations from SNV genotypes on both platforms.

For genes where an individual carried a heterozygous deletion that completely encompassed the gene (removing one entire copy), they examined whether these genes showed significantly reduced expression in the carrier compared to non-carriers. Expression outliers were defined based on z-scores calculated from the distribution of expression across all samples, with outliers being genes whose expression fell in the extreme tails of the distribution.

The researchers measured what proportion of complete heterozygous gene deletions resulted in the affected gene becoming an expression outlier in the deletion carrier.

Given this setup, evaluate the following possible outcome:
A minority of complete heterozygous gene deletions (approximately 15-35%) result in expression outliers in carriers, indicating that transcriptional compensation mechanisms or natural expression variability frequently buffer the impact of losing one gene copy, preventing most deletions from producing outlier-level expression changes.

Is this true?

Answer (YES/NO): NO